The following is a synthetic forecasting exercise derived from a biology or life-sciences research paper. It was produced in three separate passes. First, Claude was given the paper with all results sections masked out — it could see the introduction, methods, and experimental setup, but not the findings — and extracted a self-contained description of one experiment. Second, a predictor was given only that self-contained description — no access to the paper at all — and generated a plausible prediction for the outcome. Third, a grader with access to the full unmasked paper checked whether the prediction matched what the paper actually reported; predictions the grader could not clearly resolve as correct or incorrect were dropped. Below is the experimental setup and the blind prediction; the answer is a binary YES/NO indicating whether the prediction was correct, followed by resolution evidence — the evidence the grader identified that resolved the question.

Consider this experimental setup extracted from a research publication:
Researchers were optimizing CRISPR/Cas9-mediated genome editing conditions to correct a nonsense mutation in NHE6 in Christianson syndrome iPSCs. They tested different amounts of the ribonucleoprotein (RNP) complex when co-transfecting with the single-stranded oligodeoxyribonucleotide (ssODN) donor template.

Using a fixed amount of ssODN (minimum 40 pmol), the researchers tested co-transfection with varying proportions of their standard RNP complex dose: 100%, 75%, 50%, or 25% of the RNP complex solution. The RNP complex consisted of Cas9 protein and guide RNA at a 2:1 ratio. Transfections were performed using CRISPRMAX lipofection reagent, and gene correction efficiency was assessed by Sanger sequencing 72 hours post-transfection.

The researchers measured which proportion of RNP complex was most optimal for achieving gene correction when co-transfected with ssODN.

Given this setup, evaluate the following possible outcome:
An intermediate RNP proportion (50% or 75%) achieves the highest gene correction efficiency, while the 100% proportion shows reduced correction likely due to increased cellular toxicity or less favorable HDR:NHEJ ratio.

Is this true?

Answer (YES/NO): YES